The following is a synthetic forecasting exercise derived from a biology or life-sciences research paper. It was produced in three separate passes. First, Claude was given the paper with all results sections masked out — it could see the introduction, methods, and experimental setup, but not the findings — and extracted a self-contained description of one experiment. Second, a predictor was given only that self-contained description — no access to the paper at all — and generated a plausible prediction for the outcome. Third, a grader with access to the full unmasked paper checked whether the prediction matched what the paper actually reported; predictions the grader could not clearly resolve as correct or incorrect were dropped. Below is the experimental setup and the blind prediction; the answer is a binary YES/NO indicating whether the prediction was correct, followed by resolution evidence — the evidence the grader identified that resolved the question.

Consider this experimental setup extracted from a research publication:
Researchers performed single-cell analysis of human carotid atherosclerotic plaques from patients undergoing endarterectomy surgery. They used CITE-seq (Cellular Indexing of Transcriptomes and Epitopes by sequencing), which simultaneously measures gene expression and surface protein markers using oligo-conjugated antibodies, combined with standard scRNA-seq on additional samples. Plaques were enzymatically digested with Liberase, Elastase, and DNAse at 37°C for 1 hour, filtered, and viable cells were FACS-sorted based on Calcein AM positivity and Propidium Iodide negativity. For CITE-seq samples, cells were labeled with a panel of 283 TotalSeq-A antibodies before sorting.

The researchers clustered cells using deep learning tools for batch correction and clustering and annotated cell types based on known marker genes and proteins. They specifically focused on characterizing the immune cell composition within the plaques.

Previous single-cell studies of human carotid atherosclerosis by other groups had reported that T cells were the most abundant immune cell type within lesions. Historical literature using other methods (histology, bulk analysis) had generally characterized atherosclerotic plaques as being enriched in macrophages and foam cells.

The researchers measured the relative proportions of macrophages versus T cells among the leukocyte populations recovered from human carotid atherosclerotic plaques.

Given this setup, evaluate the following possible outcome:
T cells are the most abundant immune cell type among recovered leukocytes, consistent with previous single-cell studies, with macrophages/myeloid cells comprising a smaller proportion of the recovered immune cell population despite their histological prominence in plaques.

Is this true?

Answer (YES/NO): NO